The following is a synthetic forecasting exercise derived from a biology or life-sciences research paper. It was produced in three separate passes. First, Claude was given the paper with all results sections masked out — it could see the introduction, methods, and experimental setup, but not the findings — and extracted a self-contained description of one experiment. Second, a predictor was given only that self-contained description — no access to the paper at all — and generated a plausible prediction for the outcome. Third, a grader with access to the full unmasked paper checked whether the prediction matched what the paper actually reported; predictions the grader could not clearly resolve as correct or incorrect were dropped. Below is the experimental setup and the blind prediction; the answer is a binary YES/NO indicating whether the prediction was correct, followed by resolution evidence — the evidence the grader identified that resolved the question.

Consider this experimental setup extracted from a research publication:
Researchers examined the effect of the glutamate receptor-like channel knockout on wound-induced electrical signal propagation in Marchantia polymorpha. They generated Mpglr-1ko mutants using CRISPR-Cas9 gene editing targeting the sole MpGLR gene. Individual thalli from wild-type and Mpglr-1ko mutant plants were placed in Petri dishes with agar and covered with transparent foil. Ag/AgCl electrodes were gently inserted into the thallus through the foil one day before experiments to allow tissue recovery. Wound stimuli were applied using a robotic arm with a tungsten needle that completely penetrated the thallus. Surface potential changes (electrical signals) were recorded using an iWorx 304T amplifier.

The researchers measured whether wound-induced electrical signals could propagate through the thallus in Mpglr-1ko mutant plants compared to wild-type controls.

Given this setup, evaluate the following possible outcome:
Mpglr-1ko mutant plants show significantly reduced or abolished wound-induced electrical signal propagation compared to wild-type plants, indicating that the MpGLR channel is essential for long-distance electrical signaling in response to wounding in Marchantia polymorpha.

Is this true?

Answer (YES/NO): YES